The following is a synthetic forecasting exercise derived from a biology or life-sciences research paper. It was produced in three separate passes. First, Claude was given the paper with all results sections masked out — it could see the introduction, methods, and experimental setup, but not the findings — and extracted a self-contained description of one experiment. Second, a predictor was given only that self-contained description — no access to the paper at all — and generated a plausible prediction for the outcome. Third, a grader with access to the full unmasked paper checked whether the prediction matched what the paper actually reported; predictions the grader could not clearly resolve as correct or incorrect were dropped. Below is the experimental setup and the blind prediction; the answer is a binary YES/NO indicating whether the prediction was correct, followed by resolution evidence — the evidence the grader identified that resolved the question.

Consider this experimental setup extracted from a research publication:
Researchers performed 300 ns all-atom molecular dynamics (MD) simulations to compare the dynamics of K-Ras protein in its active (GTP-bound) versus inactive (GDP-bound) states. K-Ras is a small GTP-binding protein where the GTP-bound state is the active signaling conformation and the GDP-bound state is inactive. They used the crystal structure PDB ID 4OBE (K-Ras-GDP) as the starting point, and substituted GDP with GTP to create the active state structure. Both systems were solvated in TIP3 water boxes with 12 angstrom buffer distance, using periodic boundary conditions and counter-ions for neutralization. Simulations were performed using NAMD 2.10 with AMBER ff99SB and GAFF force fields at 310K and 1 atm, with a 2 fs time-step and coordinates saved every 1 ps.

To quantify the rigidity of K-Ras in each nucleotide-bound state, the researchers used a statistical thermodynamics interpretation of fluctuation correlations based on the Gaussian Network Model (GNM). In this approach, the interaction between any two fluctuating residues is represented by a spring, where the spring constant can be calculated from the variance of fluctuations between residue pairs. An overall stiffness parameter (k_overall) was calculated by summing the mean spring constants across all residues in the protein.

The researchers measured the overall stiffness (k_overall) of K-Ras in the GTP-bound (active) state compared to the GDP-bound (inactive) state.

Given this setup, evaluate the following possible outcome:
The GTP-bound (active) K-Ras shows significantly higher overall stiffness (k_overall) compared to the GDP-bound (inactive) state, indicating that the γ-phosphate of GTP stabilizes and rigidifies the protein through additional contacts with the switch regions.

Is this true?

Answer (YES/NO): YES